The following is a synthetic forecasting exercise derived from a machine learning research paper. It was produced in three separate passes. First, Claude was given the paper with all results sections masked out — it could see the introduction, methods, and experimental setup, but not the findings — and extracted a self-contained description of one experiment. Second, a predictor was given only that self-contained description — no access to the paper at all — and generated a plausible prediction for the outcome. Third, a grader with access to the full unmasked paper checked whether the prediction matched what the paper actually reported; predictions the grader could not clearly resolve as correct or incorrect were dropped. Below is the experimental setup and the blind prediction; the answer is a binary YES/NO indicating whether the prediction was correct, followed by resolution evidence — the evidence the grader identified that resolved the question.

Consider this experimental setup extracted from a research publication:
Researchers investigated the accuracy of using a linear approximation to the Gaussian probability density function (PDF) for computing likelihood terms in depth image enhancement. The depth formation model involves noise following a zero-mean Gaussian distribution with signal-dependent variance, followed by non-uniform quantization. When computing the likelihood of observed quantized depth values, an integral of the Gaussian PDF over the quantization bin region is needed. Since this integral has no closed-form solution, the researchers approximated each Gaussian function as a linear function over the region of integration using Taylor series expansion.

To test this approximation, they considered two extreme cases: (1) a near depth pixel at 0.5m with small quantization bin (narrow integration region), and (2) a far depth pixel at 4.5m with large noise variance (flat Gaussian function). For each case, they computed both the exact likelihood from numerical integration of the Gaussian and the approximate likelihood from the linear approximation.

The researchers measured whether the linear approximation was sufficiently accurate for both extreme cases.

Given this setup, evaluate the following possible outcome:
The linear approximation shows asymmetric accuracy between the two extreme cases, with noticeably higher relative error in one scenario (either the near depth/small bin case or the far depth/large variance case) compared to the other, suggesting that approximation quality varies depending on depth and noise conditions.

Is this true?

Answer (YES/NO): YES